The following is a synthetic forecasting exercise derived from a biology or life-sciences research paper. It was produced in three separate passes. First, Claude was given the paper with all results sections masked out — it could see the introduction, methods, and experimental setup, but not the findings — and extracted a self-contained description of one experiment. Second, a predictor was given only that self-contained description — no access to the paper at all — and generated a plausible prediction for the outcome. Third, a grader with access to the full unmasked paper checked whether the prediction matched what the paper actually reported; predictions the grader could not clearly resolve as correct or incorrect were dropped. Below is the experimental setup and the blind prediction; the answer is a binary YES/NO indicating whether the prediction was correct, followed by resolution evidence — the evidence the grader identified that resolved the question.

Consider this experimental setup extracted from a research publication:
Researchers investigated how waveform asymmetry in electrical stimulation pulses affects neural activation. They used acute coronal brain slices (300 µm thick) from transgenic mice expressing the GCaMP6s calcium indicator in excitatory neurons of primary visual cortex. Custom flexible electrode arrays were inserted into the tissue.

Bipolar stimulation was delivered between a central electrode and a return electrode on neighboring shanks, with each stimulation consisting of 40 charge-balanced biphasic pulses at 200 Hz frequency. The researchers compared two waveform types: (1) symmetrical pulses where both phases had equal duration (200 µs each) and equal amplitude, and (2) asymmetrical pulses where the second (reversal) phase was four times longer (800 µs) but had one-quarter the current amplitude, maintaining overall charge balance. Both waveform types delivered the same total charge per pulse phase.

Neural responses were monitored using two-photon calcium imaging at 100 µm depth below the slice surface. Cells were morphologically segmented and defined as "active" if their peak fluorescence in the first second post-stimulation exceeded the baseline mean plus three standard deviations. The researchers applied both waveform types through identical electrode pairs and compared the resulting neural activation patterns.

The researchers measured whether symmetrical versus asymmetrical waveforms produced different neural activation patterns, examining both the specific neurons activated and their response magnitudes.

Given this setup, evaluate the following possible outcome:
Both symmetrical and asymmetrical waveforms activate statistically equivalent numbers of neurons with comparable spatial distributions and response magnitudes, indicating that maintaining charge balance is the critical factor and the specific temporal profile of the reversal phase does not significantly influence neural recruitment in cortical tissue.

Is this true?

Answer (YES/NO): NO